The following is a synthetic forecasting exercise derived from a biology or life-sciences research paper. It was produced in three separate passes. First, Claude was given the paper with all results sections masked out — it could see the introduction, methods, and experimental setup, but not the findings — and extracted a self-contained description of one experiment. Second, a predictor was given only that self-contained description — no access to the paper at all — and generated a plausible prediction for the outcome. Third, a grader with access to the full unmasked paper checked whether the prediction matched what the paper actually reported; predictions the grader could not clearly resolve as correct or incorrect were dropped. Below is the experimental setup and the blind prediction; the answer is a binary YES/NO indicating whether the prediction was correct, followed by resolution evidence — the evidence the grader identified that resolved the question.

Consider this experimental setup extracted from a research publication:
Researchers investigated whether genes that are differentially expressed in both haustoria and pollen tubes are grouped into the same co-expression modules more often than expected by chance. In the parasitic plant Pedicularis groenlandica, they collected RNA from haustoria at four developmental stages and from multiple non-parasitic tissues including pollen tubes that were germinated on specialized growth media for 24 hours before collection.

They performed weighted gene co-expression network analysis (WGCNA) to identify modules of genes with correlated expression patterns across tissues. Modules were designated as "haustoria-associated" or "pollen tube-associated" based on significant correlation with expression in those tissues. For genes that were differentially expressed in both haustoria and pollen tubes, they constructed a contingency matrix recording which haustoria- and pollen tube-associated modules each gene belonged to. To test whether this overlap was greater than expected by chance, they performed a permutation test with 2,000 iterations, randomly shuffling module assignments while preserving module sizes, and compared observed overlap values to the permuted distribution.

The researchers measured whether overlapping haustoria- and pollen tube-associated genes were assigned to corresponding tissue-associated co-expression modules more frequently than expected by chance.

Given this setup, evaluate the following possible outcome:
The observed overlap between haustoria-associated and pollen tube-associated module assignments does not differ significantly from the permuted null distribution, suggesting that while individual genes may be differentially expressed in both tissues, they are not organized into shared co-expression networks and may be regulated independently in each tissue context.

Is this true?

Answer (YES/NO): NO